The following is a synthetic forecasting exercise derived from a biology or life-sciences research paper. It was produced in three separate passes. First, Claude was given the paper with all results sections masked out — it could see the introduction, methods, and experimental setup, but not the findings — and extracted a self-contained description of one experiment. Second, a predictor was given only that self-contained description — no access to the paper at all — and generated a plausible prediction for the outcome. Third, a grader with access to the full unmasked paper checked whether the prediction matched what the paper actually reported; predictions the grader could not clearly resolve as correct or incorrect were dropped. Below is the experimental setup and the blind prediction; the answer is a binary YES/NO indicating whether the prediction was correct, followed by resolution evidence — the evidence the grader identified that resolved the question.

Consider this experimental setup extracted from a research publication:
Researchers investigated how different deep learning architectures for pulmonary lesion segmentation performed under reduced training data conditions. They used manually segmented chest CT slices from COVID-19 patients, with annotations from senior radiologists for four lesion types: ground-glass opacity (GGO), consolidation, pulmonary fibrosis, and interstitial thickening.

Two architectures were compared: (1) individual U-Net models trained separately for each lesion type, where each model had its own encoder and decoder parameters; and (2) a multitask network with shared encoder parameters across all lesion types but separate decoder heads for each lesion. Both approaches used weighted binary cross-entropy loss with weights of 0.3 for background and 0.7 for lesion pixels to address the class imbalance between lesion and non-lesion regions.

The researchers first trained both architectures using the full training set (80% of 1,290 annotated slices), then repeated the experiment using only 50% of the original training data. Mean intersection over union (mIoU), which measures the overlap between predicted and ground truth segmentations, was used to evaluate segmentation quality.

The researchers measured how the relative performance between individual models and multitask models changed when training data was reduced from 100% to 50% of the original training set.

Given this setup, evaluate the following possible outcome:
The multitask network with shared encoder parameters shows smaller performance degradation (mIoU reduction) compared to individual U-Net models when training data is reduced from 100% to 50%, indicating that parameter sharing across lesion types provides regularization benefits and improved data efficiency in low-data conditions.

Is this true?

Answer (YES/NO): YES